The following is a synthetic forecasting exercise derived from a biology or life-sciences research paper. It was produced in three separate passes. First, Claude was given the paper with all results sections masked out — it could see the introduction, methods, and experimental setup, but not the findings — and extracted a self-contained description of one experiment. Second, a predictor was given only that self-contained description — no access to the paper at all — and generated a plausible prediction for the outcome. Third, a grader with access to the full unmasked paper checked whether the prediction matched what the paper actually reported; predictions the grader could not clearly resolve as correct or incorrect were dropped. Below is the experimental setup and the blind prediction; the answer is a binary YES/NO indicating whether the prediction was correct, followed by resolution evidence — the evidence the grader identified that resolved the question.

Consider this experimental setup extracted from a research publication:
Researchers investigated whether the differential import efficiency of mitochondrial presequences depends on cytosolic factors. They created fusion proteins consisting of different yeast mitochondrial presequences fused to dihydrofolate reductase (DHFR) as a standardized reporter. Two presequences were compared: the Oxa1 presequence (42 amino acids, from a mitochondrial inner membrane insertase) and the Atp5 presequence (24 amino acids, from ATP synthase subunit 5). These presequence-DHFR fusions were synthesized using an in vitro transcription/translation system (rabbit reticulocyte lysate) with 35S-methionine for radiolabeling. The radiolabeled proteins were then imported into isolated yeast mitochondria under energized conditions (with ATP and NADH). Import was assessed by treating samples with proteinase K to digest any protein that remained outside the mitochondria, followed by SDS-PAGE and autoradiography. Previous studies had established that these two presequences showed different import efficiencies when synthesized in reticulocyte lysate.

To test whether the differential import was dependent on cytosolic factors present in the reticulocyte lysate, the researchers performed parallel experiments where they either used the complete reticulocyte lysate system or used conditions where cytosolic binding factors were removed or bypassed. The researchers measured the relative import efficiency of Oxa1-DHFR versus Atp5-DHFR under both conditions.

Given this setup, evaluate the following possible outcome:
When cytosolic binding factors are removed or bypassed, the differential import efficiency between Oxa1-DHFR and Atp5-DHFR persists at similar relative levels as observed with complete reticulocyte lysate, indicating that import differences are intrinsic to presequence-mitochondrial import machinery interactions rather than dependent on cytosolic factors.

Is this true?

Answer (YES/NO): NO